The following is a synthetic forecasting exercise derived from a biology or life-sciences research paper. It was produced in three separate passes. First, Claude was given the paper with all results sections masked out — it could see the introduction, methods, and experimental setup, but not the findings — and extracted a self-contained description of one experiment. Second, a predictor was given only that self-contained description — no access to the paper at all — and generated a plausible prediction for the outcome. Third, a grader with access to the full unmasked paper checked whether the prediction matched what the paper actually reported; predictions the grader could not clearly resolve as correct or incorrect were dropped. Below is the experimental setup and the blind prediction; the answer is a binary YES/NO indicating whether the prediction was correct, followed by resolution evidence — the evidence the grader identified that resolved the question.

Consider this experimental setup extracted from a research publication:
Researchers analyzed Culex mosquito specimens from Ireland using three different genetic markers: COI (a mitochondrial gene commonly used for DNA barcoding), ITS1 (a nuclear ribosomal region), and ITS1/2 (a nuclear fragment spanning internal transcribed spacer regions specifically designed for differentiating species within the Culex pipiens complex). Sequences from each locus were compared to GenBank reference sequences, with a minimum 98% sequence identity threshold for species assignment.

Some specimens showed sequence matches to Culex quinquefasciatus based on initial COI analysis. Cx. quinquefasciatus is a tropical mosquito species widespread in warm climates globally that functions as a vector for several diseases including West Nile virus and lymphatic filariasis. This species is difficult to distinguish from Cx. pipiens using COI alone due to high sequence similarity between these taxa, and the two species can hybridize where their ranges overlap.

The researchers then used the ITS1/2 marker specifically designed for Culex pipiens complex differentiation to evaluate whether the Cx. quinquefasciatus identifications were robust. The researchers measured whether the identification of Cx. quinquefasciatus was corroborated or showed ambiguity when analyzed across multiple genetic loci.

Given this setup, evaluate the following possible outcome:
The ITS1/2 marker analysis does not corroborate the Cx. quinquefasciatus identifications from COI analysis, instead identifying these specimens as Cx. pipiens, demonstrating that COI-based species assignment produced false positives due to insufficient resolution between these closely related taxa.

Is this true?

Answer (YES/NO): NO